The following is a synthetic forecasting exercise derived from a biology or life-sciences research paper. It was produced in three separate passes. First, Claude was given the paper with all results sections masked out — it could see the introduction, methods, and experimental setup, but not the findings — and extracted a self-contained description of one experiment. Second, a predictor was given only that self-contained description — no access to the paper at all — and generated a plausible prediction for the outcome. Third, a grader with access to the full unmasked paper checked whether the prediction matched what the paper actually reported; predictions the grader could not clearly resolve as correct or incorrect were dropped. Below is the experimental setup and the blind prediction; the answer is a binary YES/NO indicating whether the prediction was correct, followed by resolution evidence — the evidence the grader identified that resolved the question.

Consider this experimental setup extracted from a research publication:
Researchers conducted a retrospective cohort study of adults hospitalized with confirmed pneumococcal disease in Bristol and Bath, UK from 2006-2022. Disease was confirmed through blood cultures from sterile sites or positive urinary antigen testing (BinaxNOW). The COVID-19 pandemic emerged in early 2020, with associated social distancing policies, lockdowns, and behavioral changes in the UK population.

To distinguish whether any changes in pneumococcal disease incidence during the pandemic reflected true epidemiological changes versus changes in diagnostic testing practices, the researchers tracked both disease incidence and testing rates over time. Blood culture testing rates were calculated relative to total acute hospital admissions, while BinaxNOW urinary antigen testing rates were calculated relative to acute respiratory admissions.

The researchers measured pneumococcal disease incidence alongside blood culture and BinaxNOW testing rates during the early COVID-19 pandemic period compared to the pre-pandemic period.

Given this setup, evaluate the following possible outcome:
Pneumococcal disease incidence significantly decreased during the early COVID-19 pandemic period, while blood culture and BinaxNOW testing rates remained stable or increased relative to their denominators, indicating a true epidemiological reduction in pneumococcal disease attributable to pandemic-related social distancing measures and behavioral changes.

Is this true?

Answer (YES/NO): YES